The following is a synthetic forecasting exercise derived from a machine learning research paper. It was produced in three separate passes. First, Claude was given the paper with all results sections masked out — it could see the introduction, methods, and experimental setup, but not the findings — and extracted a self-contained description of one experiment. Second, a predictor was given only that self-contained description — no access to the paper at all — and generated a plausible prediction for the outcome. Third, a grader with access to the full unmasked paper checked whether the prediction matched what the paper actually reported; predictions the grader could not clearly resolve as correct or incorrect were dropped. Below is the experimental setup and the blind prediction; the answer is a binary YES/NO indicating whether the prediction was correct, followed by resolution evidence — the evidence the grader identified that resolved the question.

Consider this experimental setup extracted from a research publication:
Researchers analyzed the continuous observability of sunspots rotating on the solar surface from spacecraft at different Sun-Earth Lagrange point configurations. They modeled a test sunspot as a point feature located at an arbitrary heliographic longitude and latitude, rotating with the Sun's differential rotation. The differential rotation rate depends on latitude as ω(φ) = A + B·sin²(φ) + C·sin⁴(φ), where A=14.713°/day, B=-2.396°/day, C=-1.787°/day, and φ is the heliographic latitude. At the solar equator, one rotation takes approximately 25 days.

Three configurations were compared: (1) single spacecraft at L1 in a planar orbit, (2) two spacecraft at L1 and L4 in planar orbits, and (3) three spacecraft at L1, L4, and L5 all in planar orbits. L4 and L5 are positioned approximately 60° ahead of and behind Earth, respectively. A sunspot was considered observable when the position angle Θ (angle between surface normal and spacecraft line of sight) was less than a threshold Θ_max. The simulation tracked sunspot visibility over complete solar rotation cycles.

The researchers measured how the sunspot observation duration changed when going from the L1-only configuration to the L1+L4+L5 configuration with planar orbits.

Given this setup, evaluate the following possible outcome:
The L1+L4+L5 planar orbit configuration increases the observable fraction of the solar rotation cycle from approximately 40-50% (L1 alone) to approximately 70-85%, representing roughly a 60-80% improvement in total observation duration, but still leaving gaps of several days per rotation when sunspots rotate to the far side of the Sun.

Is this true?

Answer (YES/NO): NO